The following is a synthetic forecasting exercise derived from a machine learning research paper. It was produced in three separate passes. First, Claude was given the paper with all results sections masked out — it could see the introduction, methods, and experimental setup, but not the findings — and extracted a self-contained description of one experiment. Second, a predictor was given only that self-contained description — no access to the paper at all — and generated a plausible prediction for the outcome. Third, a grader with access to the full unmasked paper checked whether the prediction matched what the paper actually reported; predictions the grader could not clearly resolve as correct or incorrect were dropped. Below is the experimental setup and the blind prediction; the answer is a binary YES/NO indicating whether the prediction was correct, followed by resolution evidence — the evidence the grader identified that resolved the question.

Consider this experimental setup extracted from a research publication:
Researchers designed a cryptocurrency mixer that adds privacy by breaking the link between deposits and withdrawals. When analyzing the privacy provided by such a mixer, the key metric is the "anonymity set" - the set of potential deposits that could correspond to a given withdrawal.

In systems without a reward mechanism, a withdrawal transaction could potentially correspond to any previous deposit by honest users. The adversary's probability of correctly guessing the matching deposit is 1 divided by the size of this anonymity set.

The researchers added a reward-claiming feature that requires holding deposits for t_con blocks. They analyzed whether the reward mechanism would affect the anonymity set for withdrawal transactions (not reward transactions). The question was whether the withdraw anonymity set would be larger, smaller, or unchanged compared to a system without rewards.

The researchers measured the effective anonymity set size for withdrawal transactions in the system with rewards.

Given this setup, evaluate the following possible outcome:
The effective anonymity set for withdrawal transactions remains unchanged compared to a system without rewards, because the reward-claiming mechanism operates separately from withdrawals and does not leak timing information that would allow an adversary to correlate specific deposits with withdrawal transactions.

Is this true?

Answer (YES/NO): NO